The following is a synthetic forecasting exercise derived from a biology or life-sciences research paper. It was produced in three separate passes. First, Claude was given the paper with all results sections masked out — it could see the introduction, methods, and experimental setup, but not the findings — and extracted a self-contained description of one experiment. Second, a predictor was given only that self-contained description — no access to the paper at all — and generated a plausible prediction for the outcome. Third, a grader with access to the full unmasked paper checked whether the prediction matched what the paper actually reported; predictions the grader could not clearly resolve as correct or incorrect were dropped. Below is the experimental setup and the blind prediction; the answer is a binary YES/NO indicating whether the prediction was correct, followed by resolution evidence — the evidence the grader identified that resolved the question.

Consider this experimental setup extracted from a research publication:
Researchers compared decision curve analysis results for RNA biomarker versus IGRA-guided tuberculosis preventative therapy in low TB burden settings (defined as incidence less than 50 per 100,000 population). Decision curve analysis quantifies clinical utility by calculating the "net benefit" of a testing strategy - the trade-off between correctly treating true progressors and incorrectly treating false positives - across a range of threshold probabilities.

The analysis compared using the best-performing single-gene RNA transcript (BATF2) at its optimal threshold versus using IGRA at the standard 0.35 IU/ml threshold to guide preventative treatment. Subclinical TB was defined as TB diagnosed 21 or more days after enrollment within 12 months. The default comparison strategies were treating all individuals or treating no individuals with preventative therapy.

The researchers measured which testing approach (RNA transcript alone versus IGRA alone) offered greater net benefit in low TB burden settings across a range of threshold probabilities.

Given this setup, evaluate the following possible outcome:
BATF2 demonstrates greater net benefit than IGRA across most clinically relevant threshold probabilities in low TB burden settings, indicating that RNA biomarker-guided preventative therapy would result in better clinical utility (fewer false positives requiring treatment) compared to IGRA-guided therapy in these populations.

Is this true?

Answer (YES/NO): NO